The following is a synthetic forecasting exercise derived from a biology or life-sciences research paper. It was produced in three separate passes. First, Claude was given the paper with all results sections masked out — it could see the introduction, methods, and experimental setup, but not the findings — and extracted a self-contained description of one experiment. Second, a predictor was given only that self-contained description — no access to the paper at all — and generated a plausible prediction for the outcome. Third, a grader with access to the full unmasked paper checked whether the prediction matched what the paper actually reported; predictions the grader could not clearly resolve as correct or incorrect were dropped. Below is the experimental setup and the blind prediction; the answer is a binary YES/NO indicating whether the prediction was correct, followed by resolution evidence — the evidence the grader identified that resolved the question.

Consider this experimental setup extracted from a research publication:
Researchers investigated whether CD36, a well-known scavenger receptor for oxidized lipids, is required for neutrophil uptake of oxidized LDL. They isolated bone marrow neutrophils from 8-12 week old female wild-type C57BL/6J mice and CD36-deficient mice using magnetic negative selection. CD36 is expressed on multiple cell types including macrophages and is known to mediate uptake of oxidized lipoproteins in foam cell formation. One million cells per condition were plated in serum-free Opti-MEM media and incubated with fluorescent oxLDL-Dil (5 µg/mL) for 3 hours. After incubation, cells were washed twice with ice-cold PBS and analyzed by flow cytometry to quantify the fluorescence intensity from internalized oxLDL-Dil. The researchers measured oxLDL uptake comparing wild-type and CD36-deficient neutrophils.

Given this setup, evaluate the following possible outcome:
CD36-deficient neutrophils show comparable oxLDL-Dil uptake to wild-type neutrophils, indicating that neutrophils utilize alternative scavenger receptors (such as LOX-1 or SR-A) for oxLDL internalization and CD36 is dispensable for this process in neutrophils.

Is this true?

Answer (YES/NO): YES